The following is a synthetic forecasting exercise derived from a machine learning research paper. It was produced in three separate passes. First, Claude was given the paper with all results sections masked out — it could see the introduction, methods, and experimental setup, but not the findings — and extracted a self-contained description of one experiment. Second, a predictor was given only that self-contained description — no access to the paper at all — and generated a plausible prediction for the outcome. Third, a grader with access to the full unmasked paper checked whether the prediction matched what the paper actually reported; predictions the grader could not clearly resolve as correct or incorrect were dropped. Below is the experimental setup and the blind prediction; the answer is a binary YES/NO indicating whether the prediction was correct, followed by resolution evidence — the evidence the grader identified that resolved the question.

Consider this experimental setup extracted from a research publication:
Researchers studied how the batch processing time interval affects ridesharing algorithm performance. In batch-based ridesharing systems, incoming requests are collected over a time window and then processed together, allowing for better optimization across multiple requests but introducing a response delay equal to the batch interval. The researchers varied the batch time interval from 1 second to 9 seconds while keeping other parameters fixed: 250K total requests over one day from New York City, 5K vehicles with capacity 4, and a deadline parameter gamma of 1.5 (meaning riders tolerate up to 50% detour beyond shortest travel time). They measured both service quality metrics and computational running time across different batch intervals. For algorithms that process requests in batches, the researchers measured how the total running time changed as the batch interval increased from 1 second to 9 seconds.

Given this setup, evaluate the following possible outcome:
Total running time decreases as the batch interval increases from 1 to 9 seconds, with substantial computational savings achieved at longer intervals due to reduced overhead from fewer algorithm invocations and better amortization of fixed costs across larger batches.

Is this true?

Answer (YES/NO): YES